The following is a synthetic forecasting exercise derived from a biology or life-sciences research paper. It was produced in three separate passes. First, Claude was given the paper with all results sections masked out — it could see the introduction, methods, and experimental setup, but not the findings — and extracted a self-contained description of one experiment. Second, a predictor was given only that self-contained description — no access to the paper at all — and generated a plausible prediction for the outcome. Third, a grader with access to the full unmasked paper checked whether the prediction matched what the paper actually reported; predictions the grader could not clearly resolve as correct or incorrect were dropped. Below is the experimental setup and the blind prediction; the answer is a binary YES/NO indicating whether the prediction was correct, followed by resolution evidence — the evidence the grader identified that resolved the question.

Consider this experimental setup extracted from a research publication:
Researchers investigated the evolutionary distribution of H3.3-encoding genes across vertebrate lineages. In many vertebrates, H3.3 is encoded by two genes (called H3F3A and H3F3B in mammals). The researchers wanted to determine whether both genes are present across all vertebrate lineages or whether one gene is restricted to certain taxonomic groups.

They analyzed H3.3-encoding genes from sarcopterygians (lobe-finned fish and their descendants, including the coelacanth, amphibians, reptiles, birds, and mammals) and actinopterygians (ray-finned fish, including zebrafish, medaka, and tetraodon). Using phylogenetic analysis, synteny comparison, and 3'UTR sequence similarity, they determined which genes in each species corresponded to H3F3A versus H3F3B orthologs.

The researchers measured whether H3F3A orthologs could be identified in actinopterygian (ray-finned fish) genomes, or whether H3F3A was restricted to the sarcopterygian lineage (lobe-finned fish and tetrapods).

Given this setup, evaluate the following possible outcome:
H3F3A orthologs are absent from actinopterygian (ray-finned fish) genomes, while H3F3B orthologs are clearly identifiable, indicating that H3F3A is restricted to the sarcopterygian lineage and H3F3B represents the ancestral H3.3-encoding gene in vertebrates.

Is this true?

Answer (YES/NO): YES